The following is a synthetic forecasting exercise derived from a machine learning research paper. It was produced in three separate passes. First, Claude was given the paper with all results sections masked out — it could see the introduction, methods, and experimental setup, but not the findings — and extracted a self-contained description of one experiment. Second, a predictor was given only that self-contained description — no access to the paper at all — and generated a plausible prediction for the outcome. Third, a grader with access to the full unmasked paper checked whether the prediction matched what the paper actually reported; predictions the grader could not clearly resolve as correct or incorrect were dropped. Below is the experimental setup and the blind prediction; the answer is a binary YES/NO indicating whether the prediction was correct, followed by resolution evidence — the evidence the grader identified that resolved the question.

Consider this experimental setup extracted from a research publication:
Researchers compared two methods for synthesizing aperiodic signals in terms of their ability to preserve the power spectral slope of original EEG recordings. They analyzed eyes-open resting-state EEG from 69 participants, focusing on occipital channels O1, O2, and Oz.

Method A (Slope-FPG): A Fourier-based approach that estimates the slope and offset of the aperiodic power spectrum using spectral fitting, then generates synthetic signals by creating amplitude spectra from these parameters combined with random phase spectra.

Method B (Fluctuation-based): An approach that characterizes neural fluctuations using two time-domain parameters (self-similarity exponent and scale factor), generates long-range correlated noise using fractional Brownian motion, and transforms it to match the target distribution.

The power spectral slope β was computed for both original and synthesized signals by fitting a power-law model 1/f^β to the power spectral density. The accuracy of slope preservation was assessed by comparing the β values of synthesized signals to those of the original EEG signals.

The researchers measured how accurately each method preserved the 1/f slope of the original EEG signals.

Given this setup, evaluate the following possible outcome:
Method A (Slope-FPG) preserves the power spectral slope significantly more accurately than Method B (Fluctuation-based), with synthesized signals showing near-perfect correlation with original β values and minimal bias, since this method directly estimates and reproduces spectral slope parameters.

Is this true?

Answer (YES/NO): NO